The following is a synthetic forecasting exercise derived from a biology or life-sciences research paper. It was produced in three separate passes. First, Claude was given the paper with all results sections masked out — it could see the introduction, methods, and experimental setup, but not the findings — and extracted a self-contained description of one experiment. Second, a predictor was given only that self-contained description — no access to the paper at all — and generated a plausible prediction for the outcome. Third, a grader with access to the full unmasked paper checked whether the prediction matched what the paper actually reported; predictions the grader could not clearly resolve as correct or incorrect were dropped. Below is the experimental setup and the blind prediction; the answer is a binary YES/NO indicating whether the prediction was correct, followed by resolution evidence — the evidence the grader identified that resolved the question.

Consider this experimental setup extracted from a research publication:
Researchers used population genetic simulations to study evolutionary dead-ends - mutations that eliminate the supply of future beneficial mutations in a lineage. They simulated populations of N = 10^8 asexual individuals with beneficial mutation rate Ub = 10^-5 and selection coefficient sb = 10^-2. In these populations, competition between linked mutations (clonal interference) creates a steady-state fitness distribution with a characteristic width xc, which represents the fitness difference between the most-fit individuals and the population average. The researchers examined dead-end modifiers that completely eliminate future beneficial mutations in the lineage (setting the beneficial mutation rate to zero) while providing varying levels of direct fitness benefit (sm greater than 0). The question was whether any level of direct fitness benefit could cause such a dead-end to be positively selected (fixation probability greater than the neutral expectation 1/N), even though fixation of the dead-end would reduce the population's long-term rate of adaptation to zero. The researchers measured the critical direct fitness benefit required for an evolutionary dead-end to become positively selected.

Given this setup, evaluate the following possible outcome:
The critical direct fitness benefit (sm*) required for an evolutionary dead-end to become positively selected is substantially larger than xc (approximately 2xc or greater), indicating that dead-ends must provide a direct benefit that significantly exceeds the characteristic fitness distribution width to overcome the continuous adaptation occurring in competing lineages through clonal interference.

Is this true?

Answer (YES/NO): NO